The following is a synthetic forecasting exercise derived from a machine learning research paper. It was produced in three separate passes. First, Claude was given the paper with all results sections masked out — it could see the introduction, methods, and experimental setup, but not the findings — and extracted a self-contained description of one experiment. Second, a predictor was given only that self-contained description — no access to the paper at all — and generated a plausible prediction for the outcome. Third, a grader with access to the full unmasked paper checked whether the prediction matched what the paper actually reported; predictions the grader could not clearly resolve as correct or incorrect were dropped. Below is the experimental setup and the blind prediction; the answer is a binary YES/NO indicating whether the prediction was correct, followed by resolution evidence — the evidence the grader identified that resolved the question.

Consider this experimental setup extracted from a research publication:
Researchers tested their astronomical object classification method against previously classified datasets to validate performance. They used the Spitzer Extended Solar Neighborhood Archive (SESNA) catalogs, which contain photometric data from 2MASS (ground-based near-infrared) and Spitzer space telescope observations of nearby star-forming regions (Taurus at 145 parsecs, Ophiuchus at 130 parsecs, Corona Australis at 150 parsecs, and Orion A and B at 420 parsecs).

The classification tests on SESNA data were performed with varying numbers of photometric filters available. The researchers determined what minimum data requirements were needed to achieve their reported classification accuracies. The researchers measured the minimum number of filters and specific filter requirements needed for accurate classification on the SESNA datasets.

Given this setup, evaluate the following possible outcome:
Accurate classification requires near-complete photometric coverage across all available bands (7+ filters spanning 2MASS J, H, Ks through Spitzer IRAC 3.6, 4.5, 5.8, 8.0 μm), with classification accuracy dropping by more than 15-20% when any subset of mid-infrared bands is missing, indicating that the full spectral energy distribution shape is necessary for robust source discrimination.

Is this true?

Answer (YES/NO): NO